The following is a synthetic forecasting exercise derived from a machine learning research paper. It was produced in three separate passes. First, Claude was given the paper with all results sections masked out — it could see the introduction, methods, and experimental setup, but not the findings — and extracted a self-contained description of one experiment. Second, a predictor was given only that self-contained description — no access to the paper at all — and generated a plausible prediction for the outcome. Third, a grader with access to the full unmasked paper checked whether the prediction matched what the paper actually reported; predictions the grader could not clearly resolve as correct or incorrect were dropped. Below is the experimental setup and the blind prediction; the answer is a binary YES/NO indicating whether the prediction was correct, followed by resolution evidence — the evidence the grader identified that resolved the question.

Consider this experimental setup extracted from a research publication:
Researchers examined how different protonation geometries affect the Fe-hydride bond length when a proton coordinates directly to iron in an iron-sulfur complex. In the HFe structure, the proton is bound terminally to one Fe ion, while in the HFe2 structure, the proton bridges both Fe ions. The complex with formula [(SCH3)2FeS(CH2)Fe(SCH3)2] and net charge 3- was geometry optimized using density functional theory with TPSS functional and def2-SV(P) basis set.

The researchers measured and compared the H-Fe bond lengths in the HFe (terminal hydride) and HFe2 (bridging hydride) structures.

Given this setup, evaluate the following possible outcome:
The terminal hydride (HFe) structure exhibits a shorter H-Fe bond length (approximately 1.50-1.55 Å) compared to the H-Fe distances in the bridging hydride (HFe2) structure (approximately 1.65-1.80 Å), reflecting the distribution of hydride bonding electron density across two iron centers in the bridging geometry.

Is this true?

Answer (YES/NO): NO